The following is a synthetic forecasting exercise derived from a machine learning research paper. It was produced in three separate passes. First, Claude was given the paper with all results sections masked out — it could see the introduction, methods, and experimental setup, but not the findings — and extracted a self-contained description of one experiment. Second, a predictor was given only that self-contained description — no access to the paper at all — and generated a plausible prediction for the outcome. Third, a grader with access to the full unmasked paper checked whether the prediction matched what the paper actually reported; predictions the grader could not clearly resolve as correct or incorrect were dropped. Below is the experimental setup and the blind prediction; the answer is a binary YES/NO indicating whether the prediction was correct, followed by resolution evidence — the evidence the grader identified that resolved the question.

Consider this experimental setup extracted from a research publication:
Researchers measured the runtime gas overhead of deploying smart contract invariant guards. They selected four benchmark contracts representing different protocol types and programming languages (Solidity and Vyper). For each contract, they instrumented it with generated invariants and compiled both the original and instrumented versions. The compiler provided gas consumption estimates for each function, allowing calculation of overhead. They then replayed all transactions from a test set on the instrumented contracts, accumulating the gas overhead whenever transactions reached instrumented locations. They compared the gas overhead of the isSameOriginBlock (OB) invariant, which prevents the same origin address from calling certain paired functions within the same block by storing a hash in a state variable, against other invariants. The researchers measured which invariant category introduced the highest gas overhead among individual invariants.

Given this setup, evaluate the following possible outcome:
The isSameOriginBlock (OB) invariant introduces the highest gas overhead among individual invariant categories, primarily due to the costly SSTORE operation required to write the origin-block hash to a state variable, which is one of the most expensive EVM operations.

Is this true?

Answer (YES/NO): YES